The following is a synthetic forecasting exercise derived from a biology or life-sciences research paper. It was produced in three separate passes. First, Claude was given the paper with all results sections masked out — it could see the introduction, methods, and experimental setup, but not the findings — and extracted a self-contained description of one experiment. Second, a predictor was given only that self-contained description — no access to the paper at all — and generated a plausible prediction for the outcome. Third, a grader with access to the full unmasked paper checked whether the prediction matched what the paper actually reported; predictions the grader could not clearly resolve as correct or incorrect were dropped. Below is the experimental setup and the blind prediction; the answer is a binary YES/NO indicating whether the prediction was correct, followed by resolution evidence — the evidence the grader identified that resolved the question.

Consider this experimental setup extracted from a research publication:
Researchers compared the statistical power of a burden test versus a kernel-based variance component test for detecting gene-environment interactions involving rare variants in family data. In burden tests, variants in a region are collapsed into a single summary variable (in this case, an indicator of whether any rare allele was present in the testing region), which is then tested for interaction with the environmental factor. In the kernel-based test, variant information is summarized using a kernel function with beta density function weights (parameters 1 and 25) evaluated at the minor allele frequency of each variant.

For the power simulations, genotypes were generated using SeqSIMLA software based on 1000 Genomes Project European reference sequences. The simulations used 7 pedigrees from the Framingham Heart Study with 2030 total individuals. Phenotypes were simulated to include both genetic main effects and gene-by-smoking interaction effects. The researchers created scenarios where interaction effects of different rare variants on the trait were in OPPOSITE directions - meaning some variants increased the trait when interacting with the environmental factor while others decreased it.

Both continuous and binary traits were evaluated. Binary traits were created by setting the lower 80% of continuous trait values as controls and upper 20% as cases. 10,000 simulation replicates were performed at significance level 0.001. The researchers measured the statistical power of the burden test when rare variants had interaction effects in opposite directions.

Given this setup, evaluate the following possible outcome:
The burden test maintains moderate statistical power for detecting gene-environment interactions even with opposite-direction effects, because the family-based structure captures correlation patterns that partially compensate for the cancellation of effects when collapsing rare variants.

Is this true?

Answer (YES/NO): NO